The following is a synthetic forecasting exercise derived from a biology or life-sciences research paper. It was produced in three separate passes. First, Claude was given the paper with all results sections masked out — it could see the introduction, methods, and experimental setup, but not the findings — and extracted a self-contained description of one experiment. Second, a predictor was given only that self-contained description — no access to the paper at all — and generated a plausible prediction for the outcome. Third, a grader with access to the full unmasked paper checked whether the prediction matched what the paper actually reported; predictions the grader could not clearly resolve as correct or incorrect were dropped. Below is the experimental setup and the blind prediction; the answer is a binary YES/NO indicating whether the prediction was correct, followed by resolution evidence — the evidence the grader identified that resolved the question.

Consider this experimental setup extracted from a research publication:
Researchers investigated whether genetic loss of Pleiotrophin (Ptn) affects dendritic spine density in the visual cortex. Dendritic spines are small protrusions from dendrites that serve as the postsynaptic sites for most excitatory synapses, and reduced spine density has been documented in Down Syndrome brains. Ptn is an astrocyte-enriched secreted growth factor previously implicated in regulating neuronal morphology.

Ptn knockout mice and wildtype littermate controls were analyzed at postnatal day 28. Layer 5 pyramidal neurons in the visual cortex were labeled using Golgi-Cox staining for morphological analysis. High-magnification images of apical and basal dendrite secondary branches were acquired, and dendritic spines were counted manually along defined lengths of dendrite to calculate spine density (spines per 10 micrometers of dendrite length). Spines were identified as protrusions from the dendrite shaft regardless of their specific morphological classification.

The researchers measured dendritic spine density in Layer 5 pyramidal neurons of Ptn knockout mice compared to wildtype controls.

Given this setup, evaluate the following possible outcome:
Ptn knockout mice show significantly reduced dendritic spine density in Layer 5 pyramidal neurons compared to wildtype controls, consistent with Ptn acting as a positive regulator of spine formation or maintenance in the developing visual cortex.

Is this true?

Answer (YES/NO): NO